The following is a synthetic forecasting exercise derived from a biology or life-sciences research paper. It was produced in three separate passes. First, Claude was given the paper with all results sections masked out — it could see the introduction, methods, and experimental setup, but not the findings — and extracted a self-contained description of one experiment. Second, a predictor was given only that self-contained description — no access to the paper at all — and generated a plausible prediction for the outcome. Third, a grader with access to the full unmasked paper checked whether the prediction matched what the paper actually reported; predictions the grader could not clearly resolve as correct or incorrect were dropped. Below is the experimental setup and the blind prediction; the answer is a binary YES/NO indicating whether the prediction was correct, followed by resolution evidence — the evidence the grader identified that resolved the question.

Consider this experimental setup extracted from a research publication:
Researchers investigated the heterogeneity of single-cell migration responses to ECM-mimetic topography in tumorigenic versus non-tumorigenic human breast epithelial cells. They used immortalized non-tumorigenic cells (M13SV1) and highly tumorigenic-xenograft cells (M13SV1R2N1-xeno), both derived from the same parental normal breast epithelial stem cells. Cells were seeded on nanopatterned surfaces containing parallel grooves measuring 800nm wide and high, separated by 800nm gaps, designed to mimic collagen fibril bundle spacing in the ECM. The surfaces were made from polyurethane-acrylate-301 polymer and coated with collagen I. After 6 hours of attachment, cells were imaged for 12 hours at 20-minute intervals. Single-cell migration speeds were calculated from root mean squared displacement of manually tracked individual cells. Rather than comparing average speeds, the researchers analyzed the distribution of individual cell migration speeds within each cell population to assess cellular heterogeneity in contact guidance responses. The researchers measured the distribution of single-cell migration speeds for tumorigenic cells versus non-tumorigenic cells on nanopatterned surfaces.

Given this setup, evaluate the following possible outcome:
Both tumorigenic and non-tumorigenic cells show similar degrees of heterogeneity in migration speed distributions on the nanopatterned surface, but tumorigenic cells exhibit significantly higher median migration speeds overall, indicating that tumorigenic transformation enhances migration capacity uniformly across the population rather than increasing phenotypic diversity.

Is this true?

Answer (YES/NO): NO